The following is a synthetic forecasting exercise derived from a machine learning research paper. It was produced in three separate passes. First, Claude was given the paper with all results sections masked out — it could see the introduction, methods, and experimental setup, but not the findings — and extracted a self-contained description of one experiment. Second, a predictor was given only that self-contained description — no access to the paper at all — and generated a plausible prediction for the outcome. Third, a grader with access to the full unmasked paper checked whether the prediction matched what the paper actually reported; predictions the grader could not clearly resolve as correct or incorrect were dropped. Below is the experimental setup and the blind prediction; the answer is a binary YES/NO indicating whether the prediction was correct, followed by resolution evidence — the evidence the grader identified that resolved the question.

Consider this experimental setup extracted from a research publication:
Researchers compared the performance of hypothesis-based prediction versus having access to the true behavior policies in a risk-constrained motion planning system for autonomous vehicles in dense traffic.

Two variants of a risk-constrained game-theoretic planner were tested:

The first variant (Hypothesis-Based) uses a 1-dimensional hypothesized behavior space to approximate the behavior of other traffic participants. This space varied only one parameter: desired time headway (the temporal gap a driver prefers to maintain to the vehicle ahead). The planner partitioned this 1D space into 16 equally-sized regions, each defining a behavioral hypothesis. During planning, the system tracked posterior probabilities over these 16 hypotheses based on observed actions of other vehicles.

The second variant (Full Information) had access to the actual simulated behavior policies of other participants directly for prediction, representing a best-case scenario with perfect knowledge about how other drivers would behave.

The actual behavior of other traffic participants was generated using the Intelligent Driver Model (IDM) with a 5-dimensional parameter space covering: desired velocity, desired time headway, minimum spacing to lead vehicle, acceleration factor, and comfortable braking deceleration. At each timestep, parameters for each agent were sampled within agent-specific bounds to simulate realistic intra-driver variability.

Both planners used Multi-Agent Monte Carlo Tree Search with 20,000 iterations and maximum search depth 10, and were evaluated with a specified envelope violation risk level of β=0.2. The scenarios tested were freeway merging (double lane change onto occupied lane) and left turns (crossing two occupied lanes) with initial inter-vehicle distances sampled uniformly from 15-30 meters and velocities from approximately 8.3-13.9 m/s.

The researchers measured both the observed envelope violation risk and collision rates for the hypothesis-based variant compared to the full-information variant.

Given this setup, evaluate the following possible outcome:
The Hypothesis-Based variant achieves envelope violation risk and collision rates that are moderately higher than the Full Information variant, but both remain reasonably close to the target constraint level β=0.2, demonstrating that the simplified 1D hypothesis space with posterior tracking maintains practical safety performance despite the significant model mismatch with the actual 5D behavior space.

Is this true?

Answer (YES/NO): NO